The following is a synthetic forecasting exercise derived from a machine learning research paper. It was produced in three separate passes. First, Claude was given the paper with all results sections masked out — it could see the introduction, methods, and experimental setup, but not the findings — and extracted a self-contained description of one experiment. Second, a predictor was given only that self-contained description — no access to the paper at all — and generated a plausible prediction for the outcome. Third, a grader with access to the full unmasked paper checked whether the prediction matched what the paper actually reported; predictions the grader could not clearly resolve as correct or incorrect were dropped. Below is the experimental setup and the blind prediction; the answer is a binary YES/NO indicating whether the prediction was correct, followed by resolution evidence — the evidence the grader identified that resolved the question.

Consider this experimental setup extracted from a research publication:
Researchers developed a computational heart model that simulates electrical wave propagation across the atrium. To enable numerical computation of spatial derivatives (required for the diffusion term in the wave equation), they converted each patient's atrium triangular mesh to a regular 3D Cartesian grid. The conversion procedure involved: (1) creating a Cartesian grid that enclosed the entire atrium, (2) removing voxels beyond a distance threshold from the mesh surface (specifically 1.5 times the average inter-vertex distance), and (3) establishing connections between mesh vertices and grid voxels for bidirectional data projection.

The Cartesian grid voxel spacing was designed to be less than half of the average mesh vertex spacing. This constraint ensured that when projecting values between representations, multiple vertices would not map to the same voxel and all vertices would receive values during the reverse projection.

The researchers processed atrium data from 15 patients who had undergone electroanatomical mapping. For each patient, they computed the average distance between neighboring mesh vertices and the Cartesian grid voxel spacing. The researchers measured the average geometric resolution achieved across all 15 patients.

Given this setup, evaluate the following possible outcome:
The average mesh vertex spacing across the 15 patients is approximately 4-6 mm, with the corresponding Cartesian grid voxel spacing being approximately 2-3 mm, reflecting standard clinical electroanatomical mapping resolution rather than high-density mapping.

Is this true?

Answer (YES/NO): YES